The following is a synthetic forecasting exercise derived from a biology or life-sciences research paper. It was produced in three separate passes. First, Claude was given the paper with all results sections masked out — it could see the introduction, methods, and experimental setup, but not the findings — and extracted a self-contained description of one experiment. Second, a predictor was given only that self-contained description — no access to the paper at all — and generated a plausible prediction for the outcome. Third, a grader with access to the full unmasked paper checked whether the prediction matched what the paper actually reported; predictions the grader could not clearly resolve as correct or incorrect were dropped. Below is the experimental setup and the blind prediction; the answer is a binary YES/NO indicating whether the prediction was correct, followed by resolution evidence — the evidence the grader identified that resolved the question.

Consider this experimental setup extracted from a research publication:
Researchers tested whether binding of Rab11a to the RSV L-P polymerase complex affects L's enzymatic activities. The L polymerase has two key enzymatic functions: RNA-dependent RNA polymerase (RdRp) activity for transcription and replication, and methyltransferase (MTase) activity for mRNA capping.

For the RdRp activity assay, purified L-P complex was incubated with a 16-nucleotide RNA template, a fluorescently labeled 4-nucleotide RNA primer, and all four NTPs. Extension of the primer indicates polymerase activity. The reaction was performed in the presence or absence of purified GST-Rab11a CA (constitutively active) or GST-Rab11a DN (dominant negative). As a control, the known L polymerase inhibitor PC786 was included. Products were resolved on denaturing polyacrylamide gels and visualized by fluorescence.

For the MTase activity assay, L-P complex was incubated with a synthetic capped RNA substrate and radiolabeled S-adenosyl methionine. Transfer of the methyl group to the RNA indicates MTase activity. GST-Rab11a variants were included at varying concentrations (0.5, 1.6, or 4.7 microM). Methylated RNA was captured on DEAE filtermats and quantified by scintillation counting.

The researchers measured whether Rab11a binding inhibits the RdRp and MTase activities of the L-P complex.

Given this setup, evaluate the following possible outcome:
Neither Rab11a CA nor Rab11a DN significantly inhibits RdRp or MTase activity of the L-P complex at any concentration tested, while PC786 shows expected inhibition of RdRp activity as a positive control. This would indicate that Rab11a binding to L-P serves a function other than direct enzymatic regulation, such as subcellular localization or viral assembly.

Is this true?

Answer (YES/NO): YES